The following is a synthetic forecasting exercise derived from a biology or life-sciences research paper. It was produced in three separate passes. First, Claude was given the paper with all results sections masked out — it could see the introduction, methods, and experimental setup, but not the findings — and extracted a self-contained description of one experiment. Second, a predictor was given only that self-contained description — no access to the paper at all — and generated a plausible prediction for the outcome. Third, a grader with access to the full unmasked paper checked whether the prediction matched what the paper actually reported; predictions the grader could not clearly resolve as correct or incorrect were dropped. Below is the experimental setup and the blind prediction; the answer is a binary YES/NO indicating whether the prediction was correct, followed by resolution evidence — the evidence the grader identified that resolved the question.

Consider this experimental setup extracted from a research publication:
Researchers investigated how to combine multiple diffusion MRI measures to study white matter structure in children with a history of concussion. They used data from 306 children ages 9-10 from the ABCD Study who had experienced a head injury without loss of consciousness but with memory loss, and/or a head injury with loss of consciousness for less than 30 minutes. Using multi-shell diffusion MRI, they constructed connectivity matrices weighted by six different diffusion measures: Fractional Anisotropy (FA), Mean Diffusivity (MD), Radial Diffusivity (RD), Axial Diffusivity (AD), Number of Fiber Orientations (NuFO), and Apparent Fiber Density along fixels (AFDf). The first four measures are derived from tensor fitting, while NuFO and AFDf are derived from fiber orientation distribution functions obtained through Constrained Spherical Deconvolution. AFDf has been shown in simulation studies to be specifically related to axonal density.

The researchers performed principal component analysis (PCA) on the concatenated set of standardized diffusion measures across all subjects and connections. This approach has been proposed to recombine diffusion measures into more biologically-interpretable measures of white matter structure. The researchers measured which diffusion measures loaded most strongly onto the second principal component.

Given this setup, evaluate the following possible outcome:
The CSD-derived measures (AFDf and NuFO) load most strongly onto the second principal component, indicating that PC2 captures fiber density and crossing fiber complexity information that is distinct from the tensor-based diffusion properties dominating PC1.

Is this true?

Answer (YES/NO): NO